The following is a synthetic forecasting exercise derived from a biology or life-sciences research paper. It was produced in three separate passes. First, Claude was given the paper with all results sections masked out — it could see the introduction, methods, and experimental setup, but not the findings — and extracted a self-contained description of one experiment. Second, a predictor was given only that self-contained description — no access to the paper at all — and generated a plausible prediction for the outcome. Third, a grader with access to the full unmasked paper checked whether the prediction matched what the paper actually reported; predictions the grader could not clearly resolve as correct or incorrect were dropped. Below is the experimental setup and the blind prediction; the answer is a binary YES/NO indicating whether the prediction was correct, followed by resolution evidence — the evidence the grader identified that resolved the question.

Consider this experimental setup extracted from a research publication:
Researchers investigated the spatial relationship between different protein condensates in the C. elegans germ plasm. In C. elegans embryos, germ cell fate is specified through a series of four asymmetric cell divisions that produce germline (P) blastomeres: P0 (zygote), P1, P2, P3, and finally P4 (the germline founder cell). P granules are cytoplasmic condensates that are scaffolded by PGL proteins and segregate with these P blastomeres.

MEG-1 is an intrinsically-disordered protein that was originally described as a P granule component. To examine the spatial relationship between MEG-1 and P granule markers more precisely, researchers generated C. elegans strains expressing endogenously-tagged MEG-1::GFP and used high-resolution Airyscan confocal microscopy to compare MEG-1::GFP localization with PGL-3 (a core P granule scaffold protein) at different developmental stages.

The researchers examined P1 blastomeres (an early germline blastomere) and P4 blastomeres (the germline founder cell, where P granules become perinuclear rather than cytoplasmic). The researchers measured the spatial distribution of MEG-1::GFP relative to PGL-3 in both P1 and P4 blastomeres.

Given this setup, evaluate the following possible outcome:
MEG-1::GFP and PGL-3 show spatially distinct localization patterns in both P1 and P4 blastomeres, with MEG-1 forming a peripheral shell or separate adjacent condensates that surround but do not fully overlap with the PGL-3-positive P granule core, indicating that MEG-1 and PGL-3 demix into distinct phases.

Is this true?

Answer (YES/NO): NO